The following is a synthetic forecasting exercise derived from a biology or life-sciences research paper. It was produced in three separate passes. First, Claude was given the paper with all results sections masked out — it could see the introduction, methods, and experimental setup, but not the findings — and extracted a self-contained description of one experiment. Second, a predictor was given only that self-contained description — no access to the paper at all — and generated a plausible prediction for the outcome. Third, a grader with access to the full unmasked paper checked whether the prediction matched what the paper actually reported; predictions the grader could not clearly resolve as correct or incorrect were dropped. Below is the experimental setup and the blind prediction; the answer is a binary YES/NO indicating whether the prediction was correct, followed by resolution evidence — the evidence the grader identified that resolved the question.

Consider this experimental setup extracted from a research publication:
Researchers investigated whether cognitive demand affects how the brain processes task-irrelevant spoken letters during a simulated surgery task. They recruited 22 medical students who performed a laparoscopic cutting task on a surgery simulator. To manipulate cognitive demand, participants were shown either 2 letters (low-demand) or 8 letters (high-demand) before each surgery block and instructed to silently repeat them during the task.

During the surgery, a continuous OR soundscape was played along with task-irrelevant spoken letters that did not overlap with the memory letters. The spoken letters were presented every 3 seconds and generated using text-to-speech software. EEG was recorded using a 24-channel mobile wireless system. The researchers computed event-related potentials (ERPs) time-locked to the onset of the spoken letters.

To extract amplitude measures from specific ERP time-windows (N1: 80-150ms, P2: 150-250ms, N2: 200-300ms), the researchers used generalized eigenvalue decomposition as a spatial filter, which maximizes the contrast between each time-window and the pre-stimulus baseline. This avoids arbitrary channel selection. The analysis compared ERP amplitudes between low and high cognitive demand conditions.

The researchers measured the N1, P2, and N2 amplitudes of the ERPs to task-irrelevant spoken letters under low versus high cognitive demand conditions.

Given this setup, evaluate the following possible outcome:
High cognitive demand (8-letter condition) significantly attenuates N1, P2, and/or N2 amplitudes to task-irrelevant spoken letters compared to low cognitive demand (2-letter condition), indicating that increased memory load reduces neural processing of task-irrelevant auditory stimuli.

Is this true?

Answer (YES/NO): NO